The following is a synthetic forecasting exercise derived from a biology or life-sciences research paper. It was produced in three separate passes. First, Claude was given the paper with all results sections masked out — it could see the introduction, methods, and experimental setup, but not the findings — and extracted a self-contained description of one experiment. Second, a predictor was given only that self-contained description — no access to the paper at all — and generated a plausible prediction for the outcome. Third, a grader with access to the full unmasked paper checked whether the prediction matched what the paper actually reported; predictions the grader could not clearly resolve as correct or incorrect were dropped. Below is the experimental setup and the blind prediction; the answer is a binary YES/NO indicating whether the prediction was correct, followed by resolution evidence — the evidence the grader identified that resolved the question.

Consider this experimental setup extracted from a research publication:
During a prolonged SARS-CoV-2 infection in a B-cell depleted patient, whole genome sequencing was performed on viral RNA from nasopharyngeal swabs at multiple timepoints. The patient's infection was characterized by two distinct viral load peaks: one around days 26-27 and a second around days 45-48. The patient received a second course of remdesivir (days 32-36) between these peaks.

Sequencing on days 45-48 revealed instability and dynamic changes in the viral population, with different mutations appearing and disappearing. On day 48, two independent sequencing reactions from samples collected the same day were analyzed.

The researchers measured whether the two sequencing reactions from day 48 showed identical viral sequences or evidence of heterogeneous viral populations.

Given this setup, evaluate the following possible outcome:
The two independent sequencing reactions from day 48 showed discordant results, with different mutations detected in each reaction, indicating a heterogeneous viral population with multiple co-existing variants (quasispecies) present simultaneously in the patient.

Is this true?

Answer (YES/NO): YES